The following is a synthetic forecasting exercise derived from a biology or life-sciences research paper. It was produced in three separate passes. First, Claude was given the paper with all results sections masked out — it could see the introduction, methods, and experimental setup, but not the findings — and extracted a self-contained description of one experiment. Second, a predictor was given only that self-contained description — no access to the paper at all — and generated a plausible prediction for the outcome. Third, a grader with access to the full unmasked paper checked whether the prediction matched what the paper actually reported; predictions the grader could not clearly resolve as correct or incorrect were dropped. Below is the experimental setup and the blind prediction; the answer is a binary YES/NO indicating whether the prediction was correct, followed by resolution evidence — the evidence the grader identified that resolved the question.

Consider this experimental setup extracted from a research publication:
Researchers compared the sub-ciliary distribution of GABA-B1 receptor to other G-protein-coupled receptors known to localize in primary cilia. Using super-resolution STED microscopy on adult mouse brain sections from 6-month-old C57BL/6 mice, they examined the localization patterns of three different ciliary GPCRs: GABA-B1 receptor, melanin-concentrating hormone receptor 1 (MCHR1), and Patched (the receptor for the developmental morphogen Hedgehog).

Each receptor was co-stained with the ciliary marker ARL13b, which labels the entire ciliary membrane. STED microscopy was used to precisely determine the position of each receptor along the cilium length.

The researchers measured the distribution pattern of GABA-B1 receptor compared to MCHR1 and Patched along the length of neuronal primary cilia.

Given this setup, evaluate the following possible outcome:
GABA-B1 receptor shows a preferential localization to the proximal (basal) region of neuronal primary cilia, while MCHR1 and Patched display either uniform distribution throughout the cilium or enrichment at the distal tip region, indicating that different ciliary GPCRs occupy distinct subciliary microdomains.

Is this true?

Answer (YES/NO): YES